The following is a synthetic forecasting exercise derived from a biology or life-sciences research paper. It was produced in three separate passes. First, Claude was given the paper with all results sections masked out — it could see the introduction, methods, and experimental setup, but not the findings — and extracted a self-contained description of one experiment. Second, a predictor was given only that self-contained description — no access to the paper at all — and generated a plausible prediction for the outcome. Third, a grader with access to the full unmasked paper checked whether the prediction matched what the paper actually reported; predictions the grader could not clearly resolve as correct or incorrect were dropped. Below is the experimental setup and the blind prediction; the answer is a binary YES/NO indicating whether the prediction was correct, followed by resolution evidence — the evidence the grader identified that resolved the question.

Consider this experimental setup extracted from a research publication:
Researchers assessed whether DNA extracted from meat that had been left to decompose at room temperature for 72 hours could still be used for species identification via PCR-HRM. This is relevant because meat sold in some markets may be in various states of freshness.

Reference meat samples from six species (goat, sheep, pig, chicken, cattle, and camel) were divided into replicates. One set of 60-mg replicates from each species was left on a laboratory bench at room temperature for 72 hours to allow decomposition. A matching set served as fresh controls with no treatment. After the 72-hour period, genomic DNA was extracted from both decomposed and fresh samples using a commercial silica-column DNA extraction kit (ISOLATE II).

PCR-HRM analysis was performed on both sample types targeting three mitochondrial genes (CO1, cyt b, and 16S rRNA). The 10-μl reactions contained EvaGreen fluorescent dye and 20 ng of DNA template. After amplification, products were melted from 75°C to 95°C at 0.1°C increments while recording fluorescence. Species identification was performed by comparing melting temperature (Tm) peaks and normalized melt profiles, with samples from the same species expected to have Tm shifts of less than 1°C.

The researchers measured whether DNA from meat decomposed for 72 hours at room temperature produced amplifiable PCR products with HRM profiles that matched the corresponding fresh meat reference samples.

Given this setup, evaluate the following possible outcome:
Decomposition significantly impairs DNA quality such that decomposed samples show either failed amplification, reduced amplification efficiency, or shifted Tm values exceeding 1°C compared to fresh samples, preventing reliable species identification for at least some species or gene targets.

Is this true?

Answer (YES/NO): NO